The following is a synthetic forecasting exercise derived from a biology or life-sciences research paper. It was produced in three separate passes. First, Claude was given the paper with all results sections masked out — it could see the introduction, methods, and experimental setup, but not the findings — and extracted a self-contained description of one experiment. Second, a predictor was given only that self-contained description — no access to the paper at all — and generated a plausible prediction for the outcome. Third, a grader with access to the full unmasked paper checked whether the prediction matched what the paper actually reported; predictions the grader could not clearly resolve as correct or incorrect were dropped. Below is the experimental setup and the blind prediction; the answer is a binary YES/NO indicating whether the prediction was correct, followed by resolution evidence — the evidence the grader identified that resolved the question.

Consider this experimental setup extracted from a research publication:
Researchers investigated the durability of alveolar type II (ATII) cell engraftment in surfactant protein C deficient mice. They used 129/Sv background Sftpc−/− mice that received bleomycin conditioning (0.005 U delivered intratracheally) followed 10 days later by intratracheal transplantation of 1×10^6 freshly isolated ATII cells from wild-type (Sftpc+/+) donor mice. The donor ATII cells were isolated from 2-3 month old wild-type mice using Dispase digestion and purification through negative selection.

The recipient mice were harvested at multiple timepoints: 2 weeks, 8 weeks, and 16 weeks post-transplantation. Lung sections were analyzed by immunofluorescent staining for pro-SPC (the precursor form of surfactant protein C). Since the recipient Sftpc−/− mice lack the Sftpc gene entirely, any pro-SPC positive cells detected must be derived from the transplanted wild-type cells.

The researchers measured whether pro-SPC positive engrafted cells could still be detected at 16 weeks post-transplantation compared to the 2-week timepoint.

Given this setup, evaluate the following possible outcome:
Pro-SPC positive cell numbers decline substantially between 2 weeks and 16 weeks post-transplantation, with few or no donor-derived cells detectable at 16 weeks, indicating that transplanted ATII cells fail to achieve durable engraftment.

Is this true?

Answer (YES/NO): NO